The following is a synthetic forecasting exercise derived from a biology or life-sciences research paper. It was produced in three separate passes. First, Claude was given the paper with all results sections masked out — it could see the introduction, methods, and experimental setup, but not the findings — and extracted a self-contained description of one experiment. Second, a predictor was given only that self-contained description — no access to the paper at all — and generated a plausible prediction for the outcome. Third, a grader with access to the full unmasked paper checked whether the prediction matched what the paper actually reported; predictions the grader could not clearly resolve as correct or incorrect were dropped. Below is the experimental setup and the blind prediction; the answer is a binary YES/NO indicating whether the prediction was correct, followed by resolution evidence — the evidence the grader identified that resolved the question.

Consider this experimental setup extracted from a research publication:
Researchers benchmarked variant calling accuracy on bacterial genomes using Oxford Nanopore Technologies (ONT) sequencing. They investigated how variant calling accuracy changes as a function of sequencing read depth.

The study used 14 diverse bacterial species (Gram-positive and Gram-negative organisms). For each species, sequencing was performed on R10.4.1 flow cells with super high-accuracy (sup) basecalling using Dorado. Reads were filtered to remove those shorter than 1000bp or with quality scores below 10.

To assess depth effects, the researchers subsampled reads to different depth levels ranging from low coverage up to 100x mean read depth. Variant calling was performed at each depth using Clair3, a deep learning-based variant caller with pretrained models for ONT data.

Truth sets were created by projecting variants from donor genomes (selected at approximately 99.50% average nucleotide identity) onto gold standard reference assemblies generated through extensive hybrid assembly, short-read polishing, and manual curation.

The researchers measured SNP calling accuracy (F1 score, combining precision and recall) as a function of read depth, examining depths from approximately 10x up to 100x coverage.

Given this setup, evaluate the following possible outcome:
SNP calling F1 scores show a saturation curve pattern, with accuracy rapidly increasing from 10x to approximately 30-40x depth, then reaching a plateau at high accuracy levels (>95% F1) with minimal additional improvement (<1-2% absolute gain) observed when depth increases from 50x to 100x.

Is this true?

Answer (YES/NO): NO